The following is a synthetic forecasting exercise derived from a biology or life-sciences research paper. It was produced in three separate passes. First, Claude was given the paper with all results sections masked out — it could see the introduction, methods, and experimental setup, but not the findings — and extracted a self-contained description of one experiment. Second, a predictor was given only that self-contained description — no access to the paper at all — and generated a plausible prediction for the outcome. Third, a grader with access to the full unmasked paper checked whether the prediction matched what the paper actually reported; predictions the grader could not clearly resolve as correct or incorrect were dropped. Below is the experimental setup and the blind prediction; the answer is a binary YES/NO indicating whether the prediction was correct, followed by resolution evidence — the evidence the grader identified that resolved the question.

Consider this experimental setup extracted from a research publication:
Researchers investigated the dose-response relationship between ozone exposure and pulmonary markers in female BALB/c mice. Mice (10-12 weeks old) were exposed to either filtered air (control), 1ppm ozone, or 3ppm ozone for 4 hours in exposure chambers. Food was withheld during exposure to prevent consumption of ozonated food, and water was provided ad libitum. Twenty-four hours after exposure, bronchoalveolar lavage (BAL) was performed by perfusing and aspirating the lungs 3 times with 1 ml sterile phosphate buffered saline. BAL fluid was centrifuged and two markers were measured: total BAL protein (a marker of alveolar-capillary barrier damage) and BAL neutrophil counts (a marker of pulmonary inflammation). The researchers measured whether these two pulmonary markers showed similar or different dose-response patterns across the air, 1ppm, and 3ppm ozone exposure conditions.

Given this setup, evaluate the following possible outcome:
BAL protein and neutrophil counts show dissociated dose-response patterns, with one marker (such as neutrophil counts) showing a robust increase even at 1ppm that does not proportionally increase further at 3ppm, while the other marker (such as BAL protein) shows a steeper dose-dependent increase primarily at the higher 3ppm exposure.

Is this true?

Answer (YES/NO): NO